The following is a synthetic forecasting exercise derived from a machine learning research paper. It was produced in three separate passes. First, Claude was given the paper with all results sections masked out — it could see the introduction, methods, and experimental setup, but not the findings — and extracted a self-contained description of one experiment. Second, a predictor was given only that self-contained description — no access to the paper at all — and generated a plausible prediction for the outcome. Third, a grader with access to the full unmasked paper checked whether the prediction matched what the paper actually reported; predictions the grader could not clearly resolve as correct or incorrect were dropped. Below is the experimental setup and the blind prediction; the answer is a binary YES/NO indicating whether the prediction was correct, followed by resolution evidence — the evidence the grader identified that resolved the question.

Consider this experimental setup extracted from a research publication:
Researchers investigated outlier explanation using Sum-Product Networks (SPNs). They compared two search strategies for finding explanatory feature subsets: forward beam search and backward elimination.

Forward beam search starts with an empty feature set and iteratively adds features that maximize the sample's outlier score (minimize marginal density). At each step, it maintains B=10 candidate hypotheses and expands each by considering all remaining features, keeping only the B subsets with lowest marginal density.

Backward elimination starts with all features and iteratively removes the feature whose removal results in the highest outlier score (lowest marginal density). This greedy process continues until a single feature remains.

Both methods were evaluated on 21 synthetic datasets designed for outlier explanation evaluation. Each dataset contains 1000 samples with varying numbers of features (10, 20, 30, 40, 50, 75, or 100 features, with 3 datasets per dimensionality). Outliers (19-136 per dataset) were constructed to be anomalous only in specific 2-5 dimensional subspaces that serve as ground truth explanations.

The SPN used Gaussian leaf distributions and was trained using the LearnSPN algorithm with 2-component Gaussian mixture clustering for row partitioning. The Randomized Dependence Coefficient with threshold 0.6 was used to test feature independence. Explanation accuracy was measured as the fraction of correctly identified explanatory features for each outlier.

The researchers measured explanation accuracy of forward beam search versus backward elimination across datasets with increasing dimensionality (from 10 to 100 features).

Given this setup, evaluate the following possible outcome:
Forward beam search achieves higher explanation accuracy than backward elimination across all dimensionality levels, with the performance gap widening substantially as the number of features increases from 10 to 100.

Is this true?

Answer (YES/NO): NO